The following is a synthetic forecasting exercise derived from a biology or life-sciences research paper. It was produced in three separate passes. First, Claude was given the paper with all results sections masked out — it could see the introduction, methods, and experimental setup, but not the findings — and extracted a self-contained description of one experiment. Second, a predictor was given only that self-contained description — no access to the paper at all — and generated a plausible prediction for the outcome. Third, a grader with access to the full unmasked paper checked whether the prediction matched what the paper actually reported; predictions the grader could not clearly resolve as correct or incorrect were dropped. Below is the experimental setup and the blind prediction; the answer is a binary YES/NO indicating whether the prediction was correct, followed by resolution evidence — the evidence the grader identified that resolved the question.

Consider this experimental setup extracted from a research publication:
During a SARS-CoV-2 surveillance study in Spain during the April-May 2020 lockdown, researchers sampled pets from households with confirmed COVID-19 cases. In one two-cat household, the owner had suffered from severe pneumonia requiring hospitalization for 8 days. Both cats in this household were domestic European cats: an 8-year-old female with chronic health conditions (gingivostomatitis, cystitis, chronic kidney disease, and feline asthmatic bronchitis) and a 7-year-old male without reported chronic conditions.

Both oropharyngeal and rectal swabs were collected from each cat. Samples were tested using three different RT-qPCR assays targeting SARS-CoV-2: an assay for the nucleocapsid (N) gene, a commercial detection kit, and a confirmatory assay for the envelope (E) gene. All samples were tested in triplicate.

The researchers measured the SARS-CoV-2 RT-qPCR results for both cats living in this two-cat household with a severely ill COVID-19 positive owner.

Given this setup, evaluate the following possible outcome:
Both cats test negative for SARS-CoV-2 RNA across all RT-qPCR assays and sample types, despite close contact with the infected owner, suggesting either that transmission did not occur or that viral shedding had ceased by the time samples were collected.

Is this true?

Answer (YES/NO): NO